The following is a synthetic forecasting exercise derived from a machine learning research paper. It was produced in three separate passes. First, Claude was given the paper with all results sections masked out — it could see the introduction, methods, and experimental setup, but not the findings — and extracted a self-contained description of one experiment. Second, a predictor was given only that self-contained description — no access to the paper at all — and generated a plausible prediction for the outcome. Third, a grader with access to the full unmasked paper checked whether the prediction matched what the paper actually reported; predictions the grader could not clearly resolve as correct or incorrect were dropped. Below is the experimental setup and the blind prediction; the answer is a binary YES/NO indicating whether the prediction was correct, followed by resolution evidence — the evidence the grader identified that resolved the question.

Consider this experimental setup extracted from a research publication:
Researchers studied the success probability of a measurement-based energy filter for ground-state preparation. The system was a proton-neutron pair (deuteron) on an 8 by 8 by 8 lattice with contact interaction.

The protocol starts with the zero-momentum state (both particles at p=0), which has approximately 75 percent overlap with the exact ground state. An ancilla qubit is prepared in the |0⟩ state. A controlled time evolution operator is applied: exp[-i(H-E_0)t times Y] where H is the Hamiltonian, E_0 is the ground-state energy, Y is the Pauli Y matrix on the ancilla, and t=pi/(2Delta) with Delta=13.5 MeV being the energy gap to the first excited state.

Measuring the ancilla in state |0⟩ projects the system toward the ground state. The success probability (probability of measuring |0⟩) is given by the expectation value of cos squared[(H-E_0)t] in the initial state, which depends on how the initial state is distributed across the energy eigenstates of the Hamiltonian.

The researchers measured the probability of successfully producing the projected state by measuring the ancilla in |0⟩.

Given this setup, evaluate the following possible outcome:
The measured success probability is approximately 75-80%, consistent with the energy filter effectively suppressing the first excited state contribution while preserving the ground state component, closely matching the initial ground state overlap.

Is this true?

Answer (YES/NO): YES